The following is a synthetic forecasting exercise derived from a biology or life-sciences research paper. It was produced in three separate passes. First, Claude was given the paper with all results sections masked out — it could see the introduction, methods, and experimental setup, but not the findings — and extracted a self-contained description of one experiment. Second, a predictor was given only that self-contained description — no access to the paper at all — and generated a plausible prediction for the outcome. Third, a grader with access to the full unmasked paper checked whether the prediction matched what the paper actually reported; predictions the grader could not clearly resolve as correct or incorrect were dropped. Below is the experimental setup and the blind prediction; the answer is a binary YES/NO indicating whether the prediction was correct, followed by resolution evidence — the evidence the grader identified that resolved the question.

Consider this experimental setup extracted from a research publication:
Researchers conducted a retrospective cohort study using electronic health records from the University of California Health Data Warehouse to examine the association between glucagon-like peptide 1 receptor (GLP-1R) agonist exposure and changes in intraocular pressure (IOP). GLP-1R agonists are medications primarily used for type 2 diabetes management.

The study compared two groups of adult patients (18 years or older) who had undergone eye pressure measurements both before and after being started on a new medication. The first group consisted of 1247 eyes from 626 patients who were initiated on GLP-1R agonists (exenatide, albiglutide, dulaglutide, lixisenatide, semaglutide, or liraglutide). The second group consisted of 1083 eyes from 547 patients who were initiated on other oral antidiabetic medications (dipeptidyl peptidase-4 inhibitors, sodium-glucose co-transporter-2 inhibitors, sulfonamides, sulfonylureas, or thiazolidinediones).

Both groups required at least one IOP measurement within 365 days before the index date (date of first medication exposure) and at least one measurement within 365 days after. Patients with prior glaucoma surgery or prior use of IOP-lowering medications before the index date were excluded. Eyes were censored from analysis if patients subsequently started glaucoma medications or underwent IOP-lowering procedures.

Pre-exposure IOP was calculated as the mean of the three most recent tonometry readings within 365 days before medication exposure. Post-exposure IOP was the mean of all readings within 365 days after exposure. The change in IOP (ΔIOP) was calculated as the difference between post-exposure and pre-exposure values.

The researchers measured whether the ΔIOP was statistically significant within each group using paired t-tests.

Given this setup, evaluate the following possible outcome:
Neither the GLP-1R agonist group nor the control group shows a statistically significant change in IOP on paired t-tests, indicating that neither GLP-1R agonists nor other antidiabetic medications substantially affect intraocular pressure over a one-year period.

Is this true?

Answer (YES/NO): NO